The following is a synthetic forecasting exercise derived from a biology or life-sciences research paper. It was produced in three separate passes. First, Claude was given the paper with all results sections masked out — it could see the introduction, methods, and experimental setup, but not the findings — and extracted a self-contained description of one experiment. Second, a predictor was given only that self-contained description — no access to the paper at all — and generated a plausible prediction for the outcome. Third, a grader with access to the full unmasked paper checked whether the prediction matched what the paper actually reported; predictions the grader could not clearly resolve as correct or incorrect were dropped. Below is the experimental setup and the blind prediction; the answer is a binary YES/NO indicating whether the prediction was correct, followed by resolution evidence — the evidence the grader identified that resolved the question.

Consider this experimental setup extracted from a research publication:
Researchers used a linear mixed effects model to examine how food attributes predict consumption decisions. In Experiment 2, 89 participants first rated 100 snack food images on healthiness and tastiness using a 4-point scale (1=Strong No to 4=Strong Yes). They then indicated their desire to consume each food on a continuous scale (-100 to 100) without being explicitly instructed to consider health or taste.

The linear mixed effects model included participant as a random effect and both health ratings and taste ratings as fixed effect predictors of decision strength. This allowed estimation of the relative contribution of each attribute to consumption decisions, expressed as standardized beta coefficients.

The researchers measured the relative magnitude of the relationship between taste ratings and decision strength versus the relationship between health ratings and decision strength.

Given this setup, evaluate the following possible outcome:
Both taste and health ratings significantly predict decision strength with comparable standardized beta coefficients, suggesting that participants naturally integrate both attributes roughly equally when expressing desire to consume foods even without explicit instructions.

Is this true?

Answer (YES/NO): NO